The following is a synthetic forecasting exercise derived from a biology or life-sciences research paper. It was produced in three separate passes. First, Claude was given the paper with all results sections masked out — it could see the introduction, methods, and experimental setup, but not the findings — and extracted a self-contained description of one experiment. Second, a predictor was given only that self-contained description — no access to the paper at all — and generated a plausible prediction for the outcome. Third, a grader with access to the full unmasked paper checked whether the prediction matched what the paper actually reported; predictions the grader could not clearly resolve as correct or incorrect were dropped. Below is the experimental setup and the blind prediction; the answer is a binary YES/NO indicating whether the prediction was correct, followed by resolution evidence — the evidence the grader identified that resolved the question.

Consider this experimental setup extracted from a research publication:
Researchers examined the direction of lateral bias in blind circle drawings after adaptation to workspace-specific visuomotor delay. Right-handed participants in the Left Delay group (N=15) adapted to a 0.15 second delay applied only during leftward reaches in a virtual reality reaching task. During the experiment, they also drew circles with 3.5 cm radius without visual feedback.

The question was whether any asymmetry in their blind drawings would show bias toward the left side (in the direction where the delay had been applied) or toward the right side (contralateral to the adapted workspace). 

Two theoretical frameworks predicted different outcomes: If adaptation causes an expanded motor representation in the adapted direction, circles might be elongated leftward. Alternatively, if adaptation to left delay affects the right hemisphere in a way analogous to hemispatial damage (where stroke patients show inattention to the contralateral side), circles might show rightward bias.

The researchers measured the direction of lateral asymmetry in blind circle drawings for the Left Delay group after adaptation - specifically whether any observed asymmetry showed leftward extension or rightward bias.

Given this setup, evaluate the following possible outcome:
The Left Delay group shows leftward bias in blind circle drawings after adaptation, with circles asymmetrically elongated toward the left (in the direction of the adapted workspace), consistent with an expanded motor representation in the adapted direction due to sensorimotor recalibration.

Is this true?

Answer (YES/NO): YES